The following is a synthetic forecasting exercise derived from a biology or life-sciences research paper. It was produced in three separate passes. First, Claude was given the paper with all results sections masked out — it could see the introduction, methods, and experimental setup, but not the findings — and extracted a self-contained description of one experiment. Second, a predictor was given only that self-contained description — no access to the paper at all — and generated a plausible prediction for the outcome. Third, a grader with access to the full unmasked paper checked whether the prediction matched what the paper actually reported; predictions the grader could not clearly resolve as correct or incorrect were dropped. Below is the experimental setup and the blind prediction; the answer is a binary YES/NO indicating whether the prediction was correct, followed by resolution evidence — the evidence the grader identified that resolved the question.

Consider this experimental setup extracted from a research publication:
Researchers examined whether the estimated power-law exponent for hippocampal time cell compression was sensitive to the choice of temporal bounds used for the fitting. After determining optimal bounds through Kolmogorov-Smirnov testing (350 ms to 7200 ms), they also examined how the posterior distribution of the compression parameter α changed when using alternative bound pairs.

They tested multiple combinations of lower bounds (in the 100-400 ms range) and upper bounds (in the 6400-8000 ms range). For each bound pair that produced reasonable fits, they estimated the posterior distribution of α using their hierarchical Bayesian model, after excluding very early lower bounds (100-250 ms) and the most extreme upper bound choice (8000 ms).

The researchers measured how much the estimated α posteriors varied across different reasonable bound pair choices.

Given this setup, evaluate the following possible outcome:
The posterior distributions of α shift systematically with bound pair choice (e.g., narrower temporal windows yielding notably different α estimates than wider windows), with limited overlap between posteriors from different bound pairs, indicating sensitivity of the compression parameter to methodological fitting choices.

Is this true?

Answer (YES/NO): NO